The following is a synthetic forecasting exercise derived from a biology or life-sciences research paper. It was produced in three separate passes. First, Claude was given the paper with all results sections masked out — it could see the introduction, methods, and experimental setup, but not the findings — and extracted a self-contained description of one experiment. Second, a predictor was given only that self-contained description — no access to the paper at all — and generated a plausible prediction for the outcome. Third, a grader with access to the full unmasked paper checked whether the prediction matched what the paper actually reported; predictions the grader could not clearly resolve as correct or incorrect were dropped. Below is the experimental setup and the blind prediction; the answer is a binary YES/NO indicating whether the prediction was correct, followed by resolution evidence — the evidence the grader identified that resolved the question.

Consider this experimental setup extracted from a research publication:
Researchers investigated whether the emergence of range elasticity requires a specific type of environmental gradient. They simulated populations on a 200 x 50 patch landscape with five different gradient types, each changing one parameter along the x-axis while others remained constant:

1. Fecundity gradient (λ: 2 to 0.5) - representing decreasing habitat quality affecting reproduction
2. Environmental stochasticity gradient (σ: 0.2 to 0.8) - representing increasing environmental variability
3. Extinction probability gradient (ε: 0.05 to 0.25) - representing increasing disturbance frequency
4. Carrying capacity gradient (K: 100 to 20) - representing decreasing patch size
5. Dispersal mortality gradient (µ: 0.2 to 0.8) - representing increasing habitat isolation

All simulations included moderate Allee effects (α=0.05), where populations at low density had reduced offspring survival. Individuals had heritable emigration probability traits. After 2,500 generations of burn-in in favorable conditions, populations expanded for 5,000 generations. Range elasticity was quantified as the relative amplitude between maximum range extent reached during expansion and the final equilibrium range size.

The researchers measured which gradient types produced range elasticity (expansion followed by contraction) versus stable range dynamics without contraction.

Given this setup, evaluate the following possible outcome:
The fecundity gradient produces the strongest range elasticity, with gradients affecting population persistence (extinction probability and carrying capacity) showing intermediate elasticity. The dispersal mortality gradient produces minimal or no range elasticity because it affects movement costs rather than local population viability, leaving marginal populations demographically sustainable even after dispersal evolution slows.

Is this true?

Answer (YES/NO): NO